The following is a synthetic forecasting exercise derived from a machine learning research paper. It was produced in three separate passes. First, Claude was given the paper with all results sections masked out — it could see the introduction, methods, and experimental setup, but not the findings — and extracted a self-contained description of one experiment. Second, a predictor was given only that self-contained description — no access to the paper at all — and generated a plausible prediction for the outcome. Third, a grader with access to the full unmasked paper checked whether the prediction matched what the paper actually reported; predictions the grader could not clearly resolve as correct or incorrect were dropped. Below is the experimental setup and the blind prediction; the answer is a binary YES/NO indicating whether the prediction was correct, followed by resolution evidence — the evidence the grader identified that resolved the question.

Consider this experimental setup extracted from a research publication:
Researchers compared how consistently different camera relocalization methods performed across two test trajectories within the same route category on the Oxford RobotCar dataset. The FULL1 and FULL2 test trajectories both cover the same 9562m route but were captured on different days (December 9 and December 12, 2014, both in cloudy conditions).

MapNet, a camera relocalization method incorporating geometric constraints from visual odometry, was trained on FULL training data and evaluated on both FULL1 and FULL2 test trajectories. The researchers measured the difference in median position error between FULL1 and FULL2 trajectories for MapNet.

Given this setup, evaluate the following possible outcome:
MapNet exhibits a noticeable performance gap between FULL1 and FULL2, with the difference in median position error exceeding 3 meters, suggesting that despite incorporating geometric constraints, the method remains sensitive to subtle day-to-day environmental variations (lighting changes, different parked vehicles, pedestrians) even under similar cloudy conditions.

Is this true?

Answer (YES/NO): NO